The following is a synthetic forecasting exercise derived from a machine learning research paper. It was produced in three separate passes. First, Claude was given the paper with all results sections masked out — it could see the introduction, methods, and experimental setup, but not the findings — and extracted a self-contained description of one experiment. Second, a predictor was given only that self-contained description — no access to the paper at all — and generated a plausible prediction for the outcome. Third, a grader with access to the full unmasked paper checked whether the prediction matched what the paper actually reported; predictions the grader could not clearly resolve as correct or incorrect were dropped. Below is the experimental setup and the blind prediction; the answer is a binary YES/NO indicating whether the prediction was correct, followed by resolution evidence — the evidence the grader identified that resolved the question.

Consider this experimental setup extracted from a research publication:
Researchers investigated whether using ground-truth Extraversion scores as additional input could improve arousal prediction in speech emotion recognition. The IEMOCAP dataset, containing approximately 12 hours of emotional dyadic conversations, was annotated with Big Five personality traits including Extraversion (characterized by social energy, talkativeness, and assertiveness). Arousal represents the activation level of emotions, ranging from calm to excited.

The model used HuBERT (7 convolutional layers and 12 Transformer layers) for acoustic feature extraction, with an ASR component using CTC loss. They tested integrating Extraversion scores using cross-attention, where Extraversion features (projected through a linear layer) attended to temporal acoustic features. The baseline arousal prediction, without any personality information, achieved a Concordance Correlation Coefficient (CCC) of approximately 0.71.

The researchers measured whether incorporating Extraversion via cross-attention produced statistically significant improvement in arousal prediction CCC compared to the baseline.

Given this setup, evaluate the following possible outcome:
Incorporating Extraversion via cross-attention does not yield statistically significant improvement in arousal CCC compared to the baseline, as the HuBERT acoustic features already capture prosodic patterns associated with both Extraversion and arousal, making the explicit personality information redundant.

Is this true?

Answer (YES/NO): YES